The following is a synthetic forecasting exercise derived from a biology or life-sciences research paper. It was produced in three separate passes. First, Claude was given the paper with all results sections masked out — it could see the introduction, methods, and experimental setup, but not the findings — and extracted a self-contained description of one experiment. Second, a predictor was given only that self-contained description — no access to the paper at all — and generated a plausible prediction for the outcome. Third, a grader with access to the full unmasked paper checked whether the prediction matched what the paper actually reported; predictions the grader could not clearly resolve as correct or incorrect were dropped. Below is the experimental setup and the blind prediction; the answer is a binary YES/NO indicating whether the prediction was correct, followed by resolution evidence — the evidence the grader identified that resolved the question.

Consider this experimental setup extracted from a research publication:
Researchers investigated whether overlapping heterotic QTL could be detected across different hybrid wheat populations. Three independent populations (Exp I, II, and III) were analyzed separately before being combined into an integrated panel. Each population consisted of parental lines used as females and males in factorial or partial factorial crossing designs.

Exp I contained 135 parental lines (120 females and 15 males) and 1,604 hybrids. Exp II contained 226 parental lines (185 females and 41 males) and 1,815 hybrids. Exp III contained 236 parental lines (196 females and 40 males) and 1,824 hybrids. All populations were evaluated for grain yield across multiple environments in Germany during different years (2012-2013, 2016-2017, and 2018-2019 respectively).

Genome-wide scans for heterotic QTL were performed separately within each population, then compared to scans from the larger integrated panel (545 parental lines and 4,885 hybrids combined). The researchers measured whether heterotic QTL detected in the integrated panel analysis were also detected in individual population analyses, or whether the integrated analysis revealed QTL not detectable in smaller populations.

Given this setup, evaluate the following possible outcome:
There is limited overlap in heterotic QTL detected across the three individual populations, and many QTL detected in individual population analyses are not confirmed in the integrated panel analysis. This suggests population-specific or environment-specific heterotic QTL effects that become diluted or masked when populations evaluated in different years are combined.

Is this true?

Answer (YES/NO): NO